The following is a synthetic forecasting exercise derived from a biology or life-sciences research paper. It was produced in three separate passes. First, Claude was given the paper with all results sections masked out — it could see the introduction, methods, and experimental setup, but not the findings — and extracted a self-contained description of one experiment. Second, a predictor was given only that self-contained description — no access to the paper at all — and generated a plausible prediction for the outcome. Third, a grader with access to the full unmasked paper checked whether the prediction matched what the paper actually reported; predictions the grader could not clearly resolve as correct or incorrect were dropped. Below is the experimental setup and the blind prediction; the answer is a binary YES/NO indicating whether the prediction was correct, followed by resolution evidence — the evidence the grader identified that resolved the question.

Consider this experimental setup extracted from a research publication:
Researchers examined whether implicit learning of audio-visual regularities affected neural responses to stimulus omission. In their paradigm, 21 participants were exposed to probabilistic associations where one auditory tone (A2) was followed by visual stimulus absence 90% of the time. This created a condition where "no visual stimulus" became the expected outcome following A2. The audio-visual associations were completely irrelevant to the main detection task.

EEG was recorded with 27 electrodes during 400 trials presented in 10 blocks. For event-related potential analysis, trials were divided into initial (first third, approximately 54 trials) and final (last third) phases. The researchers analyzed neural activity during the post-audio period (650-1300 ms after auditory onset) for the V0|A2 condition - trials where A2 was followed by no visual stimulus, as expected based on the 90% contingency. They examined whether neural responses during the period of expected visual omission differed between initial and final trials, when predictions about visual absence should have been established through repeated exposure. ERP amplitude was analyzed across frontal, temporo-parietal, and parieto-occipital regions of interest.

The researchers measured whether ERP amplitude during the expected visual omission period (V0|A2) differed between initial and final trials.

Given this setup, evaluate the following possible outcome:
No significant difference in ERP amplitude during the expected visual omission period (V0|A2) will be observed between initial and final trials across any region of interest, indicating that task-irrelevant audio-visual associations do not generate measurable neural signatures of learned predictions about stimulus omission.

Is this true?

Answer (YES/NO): NO